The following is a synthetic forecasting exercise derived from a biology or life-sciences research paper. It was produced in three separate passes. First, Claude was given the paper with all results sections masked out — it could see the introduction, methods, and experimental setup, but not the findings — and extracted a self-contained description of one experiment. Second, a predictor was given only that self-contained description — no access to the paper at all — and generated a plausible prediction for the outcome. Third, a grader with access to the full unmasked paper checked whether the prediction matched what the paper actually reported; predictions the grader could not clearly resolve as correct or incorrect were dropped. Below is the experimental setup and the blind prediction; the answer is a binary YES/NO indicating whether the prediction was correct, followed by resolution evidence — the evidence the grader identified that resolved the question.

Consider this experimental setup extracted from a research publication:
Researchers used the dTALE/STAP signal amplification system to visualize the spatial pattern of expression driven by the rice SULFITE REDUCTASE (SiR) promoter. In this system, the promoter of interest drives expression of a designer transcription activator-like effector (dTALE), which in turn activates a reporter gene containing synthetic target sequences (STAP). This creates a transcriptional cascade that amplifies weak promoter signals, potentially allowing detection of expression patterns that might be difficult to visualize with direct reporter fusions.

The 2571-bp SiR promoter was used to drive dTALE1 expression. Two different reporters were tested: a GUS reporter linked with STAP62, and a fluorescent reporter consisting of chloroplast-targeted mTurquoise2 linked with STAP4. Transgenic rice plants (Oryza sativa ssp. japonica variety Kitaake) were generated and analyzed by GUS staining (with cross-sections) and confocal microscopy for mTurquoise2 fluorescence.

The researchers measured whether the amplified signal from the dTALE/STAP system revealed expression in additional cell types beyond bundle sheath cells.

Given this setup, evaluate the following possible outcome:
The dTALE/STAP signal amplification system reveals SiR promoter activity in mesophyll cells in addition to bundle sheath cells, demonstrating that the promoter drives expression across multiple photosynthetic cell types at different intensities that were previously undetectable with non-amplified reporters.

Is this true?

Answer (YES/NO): NO